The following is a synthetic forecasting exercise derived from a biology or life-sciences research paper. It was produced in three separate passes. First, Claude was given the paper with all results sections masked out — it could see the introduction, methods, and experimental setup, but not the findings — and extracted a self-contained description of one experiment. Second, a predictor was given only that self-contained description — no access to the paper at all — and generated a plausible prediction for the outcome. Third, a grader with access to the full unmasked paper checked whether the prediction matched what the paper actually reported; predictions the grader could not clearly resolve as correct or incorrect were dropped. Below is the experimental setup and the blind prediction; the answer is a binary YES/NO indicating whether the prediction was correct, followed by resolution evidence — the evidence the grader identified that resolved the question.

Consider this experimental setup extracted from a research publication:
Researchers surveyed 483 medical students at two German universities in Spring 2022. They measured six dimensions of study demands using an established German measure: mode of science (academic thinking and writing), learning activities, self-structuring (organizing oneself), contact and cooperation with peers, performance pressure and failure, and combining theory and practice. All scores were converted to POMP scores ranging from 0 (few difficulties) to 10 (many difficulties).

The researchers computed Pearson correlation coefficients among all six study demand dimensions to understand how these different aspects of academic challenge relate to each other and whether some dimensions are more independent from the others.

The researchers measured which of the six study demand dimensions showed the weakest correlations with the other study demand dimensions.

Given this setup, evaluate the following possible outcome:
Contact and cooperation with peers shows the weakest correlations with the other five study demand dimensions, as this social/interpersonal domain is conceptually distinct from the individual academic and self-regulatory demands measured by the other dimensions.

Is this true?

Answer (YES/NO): YES